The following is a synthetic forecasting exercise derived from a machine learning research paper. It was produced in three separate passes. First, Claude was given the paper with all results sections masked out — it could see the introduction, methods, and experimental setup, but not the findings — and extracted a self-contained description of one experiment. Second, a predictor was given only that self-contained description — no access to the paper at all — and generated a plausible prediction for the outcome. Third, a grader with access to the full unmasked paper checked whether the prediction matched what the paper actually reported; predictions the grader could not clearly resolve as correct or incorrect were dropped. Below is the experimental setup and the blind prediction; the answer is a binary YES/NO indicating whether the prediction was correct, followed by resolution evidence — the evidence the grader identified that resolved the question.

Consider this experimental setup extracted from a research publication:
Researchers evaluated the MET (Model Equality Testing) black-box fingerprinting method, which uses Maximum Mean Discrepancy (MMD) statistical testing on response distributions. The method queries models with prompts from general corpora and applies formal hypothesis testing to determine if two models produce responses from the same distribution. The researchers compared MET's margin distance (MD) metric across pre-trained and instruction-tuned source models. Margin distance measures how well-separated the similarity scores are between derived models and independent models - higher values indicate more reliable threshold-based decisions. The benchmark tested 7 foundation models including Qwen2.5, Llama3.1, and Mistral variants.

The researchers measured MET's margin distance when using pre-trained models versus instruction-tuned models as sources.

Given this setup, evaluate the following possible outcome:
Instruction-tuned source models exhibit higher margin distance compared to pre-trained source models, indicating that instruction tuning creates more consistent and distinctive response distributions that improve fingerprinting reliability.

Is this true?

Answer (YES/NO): YES